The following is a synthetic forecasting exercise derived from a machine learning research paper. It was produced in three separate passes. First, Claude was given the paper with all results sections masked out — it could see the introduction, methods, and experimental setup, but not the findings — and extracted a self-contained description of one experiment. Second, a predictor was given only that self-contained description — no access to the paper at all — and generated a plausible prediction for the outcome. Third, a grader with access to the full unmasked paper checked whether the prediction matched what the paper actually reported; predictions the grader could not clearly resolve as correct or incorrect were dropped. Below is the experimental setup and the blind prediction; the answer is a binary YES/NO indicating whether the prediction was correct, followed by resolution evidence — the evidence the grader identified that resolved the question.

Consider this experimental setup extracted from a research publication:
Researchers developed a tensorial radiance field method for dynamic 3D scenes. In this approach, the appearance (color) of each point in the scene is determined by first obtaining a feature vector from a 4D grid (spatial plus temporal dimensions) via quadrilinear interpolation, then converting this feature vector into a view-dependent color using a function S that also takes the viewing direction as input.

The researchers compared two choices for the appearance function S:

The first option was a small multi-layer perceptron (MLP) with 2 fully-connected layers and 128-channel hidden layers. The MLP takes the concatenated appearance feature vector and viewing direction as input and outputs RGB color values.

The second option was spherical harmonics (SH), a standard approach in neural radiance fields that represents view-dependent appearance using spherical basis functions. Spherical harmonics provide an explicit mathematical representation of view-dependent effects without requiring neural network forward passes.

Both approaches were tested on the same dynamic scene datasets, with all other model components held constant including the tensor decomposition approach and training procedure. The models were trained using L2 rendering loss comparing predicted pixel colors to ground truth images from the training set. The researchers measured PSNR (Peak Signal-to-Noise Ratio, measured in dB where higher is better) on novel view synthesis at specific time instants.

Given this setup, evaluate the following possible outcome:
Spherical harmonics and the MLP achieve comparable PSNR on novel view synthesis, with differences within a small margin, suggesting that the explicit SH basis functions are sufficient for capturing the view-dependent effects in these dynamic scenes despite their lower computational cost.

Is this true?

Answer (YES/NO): NO